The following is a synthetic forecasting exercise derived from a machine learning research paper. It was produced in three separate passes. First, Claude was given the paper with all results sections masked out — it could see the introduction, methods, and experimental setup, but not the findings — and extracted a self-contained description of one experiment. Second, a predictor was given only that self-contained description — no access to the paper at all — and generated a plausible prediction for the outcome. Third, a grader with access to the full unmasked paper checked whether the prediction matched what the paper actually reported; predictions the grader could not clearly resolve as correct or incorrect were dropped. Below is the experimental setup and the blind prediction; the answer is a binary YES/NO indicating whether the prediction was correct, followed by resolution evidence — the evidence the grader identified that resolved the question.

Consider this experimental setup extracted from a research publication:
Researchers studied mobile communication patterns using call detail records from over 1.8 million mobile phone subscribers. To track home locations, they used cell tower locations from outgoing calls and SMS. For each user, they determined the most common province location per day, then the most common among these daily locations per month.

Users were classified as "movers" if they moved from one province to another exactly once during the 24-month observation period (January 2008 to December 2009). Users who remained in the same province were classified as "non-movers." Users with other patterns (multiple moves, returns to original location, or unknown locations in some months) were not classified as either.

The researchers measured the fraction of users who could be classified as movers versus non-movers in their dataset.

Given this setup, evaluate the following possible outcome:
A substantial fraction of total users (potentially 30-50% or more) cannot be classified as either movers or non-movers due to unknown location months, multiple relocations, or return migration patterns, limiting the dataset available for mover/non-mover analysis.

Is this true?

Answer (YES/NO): YES